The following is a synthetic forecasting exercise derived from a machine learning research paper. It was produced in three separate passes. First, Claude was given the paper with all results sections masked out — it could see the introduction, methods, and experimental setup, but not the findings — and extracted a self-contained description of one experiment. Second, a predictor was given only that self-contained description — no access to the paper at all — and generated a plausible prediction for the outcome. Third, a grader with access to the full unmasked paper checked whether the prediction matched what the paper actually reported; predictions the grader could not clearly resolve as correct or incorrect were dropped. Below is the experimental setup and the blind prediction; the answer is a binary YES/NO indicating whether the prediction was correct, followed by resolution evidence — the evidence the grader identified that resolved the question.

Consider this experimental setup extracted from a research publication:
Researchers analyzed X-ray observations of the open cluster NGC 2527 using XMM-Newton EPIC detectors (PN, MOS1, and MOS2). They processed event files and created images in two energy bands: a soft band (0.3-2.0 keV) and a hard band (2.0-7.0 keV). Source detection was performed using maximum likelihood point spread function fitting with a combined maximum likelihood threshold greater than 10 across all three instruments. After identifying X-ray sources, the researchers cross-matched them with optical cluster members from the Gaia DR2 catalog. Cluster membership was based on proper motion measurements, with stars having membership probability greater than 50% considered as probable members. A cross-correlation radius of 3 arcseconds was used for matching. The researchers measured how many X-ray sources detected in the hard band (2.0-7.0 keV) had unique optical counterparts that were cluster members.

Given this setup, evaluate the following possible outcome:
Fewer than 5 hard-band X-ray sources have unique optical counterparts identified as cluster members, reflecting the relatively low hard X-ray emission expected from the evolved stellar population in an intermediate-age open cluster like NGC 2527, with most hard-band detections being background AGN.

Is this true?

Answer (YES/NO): YES